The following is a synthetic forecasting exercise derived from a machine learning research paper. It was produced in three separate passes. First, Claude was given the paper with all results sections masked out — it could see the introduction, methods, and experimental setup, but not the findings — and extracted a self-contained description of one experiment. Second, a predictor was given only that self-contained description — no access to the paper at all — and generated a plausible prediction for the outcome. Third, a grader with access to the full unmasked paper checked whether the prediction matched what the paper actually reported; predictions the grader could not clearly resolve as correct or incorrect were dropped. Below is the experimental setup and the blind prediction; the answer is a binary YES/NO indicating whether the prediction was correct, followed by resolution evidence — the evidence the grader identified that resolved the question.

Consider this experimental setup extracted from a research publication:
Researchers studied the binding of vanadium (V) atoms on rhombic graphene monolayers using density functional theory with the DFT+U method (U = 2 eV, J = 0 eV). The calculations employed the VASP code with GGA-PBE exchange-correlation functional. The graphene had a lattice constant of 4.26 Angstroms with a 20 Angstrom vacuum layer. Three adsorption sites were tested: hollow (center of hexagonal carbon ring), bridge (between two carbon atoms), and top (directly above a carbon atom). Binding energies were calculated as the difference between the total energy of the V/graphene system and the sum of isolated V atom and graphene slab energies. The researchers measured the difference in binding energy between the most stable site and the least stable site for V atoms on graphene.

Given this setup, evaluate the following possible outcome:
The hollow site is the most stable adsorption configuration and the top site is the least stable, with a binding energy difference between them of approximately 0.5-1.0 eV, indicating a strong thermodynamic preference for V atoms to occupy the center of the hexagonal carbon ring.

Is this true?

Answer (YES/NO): NO